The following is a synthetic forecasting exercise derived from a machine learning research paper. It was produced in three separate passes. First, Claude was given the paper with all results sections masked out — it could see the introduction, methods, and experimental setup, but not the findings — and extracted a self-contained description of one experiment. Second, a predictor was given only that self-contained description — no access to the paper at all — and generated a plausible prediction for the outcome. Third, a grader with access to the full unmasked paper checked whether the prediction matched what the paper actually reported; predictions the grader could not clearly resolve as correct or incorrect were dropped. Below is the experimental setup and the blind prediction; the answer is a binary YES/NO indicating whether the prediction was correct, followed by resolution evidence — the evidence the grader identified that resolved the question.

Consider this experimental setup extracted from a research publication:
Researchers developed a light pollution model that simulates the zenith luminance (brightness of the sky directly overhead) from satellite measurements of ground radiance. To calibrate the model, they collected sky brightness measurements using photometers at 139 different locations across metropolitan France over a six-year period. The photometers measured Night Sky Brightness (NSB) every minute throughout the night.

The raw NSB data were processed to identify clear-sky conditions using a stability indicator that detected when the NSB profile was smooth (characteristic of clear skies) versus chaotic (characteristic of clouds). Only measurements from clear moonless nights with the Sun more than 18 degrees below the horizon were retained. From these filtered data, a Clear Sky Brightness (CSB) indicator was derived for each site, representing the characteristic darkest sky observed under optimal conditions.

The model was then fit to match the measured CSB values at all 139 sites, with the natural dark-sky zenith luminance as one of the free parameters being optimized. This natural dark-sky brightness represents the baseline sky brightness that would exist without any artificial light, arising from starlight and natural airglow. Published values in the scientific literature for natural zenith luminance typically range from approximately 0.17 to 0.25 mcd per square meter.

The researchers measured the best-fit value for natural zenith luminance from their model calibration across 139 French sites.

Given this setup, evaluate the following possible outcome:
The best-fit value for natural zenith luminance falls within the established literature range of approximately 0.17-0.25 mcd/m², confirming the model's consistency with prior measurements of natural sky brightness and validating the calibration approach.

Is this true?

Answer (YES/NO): YES